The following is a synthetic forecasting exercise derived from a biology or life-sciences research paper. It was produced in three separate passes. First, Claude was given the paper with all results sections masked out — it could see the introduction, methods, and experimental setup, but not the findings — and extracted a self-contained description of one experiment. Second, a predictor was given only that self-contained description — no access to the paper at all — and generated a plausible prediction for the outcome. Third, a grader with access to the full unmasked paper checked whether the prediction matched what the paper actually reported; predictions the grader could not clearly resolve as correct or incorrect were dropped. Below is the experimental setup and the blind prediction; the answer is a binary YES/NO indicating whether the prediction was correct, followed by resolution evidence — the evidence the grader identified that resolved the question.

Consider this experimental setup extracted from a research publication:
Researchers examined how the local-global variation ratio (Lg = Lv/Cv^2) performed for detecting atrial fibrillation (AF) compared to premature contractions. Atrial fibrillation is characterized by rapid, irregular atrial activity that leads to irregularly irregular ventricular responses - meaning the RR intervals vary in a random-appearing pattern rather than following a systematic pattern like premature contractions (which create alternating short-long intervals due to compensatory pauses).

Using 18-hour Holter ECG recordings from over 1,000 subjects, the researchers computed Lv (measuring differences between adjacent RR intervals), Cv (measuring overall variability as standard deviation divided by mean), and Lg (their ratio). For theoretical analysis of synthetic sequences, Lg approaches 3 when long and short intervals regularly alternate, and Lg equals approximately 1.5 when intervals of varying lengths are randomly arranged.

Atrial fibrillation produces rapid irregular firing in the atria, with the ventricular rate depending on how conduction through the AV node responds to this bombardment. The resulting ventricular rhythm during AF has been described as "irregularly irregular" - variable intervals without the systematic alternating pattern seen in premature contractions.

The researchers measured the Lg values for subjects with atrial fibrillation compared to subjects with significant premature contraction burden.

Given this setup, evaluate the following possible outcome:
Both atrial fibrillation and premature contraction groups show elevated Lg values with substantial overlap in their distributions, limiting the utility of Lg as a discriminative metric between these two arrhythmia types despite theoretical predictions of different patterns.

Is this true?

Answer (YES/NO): NO